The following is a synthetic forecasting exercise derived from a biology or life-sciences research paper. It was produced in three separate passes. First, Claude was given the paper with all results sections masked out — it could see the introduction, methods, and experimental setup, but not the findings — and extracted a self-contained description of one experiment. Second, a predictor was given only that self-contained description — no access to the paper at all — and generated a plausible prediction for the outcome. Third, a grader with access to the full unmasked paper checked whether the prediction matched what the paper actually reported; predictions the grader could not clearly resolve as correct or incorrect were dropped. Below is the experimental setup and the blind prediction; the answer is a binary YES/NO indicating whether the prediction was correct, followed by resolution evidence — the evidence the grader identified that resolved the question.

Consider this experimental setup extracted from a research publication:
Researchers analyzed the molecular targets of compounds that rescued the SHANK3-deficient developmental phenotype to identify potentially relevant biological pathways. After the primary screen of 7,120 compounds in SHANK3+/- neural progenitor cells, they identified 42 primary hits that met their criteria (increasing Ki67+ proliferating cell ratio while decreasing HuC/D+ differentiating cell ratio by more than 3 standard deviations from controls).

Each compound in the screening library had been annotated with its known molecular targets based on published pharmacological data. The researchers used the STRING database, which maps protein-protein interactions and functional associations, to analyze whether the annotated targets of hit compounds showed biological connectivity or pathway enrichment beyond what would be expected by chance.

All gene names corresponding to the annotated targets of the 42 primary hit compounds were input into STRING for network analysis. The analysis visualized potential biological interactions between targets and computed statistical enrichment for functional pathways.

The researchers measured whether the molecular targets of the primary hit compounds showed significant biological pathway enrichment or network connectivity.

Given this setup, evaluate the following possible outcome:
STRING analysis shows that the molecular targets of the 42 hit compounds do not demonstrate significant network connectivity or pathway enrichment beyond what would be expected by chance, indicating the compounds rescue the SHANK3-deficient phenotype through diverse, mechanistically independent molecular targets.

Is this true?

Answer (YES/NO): NO